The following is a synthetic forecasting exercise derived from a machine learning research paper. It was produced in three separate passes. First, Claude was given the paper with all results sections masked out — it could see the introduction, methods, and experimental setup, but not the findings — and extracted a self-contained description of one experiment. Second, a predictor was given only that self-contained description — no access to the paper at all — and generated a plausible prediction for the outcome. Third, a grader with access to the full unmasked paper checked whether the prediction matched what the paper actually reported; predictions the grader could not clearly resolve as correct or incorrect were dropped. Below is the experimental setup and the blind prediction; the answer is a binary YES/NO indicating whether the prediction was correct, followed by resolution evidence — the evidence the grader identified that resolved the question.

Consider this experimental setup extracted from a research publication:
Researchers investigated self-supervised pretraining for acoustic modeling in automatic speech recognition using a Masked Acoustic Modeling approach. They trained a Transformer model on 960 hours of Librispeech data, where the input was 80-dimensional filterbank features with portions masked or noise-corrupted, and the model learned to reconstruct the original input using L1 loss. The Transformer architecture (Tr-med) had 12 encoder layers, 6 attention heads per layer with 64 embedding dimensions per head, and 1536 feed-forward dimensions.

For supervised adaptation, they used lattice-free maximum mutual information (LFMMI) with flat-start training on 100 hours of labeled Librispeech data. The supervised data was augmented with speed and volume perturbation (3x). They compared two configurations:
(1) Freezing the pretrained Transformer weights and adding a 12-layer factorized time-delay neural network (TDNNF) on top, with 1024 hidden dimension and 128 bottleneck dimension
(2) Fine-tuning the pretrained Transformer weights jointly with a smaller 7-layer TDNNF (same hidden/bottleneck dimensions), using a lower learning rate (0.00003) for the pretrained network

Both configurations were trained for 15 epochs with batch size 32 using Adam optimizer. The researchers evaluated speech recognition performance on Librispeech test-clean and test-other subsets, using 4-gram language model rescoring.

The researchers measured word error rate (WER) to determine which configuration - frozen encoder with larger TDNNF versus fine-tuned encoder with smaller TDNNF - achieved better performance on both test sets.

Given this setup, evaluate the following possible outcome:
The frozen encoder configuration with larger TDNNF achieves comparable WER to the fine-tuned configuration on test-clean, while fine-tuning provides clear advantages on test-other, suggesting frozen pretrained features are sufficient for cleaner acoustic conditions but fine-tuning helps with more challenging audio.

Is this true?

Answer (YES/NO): NO